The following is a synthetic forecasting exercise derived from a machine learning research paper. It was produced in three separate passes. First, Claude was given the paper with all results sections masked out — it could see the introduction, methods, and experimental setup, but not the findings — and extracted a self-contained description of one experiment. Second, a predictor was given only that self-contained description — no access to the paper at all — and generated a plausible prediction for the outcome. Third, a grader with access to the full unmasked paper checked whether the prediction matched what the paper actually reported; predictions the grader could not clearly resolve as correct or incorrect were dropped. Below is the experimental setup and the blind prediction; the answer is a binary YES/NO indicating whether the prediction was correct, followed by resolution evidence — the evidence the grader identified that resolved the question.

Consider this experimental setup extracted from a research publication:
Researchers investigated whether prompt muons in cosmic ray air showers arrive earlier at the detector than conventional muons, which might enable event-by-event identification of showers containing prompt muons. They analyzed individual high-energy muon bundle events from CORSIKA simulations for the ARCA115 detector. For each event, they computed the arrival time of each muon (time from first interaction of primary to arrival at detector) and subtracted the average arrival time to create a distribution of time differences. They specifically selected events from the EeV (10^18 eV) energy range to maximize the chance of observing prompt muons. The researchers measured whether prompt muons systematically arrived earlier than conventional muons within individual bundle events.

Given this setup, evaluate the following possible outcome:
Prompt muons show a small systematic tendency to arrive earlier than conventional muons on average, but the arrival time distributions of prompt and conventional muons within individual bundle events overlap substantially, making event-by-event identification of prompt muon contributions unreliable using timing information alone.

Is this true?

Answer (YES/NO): NO